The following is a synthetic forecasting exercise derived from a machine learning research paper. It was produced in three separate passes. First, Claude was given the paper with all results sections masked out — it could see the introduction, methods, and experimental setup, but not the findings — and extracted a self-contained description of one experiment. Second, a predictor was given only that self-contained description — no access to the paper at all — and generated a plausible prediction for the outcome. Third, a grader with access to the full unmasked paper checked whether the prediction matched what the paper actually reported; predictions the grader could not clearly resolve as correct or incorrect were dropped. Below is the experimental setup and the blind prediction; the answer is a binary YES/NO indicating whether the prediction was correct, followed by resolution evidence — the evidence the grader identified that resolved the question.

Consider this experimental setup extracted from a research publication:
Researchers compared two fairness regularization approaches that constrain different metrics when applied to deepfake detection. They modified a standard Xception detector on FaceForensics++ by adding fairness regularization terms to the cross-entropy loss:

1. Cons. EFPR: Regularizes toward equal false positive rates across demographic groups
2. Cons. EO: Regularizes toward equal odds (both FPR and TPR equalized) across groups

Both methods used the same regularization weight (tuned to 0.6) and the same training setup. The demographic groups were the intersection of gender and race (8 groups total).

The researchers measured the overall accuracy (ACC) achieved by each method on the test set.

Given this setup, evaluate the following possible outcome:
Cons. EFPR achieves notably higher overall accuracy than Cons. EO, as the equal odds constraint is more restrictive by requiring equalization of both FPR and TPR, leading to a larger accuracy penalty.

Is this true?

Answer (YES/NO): NO